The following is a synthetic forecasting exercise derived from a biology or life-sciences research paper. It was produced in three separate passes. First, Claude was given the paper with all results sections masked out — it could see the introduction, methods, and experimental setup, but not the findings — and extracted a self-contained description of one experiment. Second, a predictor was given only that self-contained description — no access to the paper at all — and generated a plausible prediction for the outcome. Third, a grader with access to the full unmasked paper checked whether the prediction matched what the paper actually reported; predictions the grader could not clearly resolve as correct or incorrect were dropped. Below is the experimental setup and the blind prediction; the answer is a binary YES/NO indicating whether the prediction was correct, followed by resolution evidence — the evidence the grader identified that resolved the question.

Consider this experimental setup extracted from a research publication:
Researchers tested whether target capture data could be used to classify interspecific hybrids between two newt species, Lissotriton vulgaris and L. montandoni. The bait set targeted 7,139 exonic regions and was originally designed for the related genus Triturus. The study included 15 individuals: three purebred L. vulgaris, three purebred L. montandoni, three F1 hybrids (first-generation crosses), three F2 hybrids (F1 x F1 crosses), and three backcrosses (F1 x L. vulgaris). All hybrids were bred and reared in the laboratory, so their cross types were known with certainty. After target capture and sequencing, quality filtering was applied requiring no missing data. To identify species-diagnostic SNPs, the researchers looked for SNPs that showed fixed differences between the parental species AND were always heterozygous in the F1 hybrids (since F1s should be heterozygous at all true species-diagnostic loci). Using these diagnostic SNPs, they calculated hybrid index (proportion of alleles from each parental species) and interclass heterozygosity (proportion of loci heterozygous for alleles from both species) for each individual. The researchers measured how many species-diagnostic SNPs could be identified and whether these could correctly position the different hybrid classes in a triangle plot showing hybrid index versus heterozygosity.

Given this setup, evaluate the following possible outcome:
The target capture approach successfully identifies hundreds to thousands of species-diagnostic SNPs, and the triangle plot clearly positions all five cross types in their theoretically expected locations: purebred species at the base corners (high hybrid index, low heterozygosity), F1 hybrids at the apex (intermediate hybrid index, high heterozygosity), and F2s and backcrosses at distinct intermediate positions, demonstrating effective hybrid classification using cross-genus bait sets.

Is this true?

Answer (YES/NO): YES